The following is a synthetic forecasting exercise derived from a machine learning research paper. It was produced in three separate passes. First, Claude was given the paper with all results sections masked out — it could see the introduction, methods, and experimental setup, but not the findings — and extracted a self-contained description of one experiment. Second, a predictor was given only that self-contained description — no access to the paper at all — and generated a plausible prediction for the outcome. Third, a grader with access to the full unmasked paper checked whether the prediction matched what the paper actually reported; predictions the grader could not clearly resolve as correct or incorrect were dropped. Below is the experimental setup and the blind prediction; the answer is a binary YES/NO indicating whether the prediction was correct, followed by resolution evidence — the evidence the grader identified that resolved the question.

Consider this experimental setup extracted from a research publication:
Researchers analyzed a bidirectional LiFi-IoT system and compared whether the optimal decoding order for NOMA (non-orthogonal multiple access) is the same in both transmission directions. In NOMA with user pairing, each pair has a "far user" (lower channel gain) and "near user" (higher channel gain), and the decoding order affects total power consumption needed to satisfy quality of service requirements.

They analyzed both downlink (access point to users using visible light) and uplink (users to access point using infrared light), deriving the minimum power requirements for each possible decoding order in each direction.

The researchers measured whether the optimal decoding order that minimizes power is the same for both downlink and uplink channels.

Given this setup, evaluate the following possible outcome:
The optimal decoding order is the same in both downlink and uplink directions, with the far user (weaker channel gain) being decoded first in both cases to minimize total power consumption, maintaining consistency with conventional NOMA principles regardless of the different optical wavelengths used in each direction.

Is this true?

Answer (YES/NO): NO